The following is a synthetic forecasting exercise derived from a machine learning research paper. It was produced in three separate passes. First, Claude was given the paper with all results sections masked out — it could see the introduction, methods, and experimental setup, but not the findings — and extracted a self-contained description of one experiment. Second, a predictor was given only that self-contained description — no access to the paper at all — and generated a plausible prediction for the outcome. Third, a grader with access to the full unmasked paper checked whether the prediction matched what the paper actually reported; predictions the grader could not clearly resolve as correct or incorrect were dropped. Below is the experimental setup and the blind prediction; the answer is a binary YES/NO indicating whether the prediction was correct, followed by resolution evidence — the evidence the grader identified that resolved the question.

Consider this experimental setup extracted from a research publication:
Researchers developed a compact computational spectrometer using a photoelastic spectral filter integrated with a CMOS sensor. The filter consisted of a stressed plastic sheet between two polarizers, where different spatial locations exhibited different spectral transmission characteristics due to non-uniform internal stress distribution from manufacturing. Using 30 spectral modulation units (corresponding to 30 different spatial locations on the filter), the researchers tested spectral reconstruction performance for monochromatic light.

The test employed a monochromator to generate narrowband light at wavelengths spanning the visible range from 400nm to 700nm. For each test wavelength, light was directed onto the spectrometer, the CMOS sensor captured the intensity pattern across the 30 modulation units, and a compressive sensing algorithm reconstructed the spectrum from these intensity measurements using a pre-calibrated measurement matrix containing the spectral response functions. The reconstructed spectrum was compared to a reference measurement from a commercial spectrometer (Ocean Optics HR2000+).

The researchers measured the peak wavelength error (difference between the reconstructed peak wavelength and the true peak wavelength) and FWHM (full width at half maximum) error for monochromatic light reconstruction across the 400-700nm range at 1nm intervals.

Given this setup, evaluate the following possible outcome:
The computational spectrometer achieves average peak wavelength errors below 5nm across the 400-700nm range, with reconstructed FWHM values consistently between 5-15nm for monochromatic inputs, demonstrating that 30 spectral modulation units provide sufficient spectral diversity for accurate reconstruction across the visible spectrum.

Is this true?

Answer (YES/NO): NO